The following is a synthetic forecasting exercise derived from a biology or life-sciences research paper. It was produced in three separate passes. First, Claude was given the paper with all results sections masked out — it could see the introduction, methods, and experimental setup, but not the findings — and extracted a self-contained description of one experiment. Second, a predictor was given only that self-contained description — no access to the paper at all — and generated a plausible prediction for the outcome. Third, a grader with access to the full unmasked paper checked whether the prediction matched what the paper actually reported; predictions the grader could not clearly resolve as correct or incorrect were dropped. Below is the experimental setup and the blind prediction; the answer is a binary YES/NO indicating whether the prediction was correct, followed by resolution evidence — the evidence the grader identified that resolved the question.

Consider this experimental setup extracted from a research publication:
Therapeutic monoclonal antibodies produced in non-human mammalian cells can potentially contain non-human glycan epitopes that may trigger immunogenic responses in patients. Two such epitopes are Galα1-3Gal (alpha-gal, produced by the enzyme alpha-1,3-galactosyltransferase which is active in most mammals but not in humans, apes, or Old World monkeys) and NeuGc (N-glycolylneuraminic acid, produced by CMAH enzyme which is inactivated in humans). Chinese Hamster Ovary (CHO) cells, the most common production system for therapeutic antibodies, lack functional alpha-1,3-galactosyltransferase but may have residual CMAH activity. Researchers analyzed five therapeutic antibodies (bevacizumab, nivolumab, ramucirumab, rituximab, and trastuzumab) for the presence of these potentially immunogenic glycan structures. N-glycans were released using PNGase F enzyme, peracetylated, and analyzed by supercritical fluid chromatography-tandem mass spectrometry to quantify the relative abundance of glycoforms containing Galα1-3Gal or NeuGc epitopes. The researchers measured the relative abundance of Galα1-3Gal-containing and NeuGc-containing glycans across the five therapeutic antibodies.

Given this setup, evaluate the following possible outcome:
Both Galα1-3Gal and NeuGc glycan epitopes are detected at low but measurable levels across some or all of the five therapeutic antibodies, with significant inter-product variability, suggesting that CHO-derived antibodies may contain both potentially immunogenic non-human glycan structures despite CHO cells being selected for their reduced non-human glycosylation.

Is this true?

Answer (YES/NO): NO